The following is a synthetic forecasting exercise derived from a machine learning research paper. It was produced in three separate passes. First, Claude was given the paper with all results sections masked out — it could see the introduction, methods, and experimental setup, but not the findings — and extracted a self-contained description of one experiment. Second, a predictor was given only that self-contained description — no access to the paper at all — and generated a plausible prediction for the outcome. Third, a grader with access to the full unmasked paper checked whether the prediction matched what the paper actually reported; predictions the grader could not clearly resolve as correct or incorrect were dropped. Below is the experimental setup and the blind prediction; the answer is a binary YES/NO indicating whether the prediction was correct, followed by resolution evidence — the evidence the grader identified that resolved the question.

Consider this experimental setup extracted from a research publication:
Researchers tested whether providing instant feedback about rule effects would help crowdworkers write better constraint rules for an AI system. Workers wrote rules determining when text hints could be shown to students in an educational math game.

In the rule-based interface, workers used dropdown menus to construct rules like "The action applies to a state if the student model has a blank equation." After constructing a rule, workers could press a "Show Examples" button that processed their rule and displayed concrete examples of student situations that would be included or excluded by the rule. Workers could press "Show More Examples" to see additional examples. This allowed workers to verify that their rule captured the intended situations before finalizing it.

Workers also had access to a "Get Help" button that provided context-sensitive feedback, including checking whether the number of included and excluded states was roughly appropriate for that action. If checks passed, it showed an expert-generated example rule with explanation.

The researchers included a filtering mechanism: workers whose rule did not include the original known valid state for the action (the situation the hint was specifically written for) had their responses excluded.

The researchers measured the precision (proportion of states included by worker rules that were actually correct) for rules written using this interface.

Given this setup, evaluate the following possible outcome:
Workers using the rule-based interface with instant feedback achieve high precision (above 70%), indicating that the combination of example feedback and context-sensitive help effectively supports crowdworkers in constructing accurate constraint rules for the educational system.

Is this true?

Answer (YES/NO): NO